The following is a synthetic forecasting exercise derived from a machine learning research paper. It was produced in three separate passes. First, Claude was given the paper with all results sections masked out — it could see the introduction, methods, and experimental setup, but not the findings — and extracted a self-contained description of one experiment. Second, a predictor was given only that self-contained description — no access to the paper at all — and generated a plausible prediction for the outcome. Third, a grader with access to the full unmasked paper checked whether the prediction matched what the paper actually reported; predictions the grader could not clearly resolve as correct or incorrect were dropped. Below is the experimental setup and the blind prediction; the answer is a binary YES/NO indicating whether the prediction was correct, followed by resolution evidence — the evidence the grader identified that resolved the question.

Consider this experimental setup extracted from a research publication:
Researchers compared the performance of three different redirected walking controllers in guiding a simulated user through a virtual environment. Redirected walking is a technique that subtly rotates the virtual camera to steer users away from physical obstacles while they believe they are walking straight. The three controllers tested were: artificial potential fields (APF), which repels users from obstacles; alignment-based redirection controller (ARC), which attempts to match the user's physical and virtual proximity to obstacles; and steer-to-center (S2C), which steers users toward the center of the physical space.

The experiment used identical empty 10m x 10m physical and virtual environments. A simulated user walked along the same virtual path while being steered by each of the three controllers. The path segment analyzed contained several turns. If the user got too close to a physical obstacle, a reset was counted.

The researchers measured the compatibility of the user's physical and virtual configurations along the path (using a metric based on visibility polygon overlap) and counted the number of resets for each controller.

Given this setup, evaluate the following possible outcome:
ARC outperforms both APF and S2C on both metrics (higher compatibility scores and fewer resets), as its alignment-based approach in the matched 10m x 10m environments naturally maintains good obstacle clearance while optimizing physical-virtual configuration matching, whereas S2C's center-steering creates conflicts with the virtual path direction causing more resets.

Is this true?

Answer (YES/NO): YES